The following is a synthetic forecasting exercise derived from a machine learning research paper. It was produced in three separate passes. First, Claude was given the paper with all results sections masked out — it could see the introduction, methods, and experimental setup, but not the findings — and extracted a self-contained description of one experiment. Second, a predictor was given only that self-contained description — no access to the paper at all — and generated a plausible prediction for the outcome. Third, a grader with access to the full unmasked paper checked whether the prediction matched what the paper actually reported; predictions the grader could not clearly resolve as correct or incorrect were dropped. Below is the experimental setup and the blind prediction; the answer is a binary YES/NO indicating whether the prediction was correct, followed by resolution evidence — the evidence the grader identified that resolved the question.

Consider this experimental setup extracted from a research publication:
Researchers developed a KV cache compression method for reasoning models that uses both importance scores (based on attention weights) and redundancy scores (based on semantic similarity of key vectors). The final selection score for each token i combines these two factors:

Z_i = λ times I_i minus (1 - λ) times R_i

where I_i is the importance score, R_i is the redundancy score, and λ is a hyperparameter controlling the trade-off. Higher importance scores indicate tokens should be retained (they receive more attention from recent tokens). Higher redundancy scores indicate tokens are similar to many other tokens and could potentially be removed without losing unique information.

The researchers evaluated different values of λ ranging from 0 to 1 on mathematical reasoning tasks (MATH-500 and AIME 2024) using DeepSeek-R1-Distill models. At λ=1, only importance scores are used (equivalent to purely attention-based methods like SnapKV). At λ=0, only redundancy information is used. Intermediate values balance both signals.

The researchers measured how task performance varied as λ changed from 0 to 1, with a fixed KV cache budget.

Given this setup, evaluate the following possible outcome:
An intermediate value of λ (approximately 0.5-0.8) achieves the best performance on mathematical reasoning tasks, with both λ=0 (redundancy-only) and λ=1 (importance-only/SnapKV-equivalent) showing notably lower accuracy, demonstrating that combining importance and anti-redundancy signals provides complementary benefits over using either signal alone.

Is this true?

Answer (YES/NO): NO